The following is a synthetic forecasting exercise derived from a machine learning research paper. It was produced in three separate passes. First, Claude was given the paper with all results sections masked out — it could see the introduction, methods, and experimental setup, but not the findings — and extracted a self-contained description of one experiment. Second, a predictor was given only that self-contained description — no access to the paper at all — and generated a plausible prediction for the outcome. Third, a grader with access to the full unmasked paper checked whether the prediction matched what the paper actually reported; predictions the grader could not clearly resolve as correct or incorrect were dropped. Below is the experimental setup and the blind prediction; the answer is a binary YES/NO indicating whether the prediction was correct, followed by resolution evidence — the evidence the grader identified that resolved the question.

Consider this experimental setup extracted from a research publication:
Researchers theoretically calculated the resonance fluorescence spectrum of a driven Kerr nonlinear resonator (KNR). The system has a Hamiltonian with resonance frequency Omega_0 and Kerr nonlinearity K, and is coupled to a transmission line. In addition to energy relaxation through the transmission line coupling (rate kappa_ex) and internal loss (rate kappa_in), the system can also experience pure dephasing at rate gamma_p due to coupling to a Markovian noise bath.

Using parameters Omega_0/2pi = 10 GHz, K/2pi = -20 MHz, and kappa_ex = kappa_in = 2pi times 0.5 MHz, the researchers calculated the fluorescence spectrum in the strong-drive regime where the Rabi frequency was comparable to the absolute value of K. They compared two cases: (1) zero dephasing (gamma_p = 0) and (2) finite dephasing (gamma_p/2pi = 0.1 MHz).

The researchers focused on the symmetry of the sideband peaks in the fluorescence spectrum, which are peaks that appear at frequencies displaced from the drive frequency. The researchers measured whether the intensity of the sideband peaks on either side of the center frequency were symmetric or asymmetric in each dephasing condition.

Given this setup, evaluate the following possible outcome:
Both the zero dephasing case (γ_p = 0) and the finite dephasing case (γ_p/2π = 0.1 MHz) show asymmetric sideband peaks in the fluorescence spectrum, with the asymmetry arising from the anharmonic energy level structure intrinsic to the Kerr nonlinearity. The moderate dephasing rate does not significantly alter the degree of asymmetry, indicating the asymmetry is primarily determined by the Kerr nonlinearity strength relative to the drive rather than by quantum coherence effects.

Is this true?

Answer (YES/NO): NO